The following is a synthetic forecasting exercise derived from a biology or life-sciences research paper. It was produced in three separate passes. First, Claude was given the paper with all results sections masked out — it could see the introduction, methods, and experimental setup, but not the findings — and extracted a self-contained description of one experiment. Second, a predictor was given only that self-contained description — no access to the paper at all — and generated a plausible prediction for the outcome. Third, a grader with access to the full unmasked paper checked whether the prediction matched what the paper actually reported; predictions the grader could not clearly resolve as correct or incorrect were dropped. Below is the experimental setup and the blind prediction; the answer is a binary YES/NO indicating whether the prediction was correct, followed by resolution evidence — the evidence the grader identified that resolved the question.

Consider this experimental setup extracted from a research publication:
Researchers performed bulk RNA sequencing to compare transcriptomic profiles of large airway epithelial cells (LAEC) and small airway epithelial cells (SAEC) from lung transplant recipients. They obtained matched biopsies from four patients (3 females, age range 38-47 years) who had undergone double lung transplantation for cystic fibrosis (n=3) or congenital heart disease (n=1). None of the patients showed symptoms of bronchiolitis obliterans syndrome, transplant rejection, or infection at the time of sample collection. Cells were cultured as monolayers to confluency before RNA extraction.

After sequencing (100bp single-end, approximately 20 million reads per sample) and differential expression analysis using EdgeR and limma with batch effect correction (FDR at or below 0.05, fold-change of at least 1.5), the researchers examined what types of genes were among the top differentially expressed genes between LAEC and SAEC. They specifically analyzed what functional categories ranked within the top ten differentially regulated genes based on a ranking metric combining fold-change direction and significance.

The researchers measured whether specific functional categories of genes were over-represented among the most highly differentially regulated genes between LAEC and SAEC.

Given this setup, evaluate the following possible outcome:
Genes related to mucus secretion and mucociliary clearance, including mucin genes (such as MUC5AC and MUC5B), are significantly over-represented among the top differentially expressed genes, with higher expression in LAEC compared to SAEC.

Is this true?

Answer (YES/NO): NO